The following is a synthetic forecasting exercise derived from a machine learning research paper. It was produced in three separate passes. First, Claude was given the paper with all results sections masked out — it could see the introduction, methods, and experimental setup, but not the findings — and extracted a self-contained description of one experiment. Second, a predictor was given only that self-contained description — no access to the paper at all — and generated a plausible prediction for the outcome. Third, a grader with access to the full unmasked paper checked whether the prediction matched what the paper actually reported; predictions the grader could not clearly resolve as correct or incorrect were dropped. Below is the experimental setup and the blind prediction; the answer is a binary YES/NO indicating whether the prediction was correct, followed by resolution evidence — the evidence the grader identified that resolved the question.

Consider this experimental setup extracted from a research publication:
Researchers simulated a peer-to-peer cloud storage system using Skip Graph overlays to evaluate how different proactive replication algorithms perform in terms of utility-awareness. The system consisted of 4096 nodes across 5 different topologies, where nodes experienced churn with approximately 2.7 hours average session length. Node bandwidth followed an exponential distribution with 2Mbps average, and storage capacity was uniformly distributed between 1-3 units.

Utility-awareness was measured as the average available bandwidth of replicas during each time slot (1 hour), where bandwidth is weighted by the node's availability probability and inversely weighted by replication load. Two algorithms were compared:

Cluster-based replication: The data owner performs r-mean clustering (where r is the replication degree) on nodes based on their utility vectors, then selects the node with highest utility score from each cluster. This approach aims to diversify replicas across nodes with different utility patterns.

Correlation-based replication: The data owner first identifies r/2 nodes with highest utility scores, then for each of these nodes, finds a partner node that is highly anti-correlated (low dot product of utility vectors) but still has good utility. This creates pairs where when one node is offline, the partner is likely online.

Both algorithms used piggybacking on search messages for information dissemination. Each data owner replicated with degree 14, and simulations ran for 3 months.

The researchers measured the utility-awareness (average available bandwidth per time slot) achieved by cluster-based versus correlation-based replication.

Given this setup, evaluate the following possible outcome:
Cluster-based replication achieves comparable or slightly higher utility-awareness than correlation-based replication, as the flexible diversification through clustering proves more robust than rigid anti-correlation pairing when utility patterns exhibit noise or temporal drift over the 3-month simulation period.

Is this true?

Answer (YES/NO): NO